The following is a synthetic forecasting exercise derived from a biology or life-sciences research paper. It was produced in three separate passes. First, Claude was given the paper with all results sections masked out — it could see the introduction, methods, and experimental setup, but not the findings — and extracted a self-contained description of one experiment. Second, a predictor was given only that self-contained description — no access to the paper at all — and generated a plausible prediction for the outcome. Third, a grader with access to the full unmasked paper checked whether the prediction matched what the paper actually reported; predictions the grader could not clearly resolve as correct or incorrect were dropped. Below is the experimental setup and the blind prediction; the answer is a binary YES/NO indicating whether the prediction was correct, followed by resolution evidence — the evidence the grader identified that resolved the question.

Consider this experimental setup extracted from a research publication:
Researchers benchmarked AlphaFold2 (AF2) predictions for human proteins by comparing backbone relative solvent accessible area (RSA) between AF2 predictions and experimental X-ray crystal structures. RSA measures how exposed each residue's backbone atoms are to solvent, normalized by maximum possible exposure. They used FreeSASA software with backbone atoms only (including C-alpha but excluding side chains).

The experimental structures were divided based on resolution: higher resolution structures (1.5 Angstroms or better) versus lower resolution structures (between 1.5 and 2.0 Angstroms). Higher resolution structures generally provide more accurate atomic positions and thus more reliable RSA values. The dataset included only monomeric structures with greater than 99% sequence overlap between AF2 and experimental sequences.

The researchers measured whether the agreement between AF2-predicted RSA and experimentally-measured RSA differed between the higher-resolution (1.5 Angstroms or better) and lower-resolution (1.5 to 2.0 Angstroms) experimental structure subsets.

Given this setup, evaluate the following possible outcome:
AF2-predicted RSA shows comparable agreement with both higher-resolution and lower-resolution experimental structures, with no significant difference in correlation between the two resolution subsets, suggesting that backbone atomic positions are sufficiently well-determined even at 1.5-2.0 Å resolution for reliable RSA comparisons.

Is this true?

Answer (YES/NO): YES